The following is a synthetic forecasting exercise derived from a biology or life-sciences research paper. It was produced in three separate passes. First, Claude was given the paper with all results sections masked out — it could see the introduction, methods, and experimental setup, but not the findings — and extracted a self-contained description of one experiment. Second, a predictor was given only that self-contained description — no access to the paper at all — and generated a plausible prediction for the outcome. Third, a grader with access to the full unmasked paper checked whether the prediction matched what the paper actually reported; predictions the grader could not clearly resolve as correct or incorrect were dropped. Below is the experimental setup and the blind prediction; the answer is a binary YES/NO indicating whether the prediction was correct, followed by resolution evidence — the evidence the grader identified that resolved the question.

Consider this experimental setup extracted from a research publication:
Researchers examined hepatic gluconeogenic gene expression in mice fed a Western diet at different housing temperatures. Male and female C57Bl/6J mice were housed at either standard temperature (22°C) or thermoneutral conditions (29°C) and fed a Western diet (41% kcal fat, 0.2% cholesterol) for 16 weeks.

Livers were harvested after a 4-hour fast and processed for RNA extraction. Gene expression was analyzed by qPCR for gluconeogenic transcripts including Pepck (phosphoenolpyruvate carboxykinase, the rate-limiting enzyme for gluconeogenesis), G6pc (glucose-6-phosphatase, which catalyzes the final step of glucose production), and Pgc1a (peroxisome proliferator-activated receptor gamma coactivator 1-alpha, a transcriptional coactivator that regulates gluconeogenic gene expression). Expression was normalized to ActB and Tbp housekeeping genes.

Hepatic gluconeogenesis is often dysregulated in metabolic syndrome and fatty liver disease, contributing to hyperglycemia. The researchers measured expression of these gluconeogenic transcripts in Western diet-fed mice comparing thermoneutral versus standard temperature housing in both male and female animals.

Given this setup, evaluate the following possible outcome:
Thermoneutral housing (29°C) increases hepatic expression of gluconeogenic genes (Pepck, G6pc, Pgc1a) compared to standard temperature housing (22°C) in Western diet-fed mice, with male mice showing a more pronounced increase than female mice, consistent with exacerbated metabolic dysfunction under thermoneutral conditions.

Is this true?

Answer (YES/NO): NO